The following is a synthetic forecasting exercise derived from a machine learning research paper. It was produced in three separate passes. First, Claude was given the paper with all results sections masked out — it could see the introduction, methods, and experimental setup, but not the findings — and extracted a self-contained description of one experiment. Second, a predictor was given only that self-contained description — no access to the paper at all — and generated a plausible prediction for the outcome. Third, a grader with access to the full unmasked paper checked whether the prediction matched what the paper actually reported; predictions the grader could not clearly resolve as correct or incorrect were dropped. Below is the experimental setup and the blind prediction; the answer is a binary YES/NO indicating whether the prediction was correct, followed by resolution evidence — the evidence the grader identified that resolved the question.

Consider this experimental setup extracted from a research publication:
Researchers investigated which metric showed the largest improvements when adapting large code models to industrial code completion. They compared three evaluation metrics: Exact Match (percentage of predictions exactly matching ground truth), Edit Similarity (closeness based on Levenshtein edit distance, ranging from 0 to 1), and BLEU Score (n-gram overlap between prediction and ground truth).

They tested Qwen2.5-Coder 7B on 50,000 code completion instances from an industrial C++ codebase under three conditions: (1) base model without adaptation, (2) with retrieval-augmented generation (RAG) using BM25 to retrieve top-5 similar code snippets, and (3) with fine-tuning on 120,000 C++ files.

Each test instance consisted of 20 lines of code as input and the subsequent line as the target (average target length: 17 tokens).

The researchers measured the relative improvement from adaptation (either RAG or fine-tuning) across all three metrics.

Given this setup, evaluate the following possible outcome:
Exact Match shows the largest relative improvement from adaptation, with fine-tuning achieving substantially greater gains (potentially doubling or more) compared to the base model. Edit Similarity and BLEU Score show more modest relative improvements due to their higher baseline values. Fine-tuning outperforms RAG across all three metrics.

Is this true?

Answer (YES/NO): NO